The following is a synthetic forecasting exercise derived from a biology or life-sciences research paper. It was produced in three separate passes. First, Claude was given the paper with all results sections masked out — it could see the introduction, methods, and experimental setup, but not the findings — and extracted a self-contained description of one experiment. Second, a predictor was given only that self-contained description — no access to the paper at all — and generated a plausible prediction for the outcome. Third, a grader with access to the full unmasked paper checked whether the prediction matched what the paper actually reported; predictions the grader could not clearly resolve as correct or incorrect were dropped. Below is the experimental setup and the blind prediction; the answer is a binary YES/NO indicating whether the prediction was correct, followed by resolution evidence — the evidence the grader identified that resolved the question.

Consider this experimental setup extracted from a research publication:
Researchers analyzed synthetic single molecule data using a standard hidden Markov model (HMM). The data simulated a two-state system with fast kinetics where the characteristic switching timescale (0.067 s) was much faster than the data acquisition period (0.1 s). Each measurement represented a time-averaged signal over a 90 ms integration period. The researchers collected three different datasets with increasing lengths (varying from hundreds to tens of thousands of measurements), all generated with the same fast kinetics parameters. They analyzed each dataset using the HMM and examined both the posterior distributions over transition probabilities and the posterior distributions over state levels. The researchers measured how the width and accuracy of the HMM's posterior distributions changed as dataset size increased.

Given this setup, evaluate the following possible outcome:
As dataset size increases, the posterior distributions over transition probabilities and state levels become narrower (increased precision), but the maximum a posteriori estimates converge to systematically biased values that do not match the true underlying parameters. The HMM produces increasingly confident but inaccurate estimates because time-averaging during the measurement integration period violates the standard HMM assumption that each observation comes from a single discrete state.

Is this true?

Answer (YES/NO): NO